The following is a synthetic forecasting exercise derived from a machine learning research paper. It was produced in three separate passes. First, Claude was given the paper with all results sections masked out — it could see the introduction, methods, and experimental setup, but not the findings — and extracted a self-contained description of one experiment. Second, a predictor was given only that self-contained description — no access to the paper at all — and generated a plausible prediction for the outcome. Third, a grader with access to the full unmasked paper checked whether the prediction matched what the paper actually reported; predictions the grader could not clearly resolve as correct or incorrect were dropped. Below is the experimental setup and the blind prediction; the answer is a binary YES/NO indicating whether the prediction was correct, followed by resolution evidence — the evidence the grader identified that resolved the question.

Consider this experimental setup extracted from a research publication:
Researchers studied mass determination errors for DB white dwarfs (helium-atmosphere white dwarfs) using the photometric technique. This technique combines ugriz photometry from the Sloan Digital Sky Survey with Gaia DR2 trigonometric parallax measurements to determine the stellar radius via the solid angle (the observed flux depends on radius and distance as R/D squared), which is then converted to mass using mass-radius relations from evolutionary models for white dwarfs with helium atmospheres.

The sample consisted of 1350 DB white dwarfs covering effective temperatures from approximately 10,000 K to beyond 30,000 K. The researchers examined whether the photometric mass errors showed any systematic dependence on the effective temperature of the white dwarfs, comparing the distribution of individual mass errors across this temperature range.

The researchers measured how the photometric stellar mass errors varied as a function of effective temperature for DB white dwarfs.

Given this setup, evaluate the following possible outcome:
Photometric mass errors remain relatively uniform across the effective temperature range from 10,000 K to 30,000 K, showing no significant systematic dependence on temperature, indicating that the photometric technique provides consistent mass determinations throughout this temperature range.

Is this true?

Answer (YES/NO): YES